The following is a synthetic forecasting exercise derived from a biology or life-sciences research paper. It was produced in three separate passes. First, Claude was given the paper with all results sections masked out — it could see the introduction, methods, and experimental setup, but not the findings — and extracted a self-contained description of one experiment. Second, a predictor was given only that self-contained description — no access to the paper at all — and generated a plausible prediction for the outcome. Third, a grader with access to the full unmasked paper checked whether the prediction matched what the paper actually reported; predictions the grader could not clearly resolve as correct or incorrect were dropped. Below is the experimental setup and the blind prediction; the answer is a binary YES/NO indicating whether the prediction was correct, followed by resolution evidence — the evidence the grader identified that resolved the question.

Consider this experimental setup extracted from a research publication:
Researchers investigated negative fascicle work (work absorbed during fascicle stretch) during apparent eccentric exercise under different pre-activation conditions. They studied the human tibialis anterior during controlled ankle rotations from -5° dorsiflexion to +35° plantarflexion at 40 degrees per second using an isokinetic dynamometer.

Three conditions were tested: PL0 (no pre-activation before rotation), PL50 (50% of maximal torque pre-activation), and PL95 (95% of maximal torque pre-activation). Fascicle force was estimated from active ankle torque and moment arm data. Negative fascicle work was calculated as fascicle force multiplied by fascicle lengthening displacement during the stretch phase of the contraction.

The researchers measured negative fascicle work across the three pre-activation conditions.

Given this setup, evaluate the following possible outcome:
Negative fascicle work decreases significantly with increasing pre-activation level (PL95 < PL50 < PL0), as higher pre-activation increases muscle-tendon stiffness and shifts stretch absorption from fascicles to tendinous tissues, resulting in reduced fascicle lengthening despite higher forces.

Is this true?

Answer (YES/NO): NO